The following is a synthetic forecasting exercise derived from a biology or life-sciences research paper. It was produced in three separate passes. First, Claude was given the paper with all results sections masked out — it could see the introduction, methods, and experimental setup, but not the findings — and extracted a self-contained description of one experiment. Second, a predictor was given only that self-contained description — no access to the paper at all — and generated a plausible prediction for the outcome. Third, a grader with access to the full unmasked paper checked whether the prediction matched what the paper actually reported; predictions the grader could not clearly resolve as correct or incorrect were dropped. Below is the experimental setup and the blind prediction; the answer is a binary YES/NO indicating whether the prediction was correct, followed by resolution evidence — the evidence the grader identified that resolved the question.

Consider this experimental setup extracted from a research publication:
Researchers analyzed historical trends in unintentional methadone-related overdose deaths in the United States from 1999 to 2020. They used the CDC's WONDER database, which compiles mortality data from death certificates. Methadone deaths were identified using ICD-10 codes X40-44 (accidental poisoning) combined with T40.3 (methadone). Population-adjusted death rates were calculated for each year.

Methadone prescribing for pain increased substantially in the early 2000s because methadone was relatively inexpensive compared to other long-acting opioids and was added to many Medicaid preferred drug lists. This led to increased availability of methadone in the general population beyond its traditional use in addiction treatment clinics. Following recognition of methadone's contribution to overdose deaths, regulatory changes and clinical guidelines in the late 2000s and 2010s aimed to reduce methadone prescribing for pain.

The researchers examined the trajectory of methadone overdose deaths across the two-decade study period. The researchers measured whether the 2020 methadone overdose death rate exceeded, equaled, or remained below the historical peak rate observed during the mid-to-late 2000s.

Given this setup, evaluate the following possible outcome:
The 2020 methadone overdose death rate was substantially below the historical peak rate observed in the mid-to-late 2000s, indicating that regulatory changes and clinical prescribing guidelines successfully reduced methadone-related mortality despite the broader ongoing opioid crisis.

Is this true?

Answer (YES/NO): YES